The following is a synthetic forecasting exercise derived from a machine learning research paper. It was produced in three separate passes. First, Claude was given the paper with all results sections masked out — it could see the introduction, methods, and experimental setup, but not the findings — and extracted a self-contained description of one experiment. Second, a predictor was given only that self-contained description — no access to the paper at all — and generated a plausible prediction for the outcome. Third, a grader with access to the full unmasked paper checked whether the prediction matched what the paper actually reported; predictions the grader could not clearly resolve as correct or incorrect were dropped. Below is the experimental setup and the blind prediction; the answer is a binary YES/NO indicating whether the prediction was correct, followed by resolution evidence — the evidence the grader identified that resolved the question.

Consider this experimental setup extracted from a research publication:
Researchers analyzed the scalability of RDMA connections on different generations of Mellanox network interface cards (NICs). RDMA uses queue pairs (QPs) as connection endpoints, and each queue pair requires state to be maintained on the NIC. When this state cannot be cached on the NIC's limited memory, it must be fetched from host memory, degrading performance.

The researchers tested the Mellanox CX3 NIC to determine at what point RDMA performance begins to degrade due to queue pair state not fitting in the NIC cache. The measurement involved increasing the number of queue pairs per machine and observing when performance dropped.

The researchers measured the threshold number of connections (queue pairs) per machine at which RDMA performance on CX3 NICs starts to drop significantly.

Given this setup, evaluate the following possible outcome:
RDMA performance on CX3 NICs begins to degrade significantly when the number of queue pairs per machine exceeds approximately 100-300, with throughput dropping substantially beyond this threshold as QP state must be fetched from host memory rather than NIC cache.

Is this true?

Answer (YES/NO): YES